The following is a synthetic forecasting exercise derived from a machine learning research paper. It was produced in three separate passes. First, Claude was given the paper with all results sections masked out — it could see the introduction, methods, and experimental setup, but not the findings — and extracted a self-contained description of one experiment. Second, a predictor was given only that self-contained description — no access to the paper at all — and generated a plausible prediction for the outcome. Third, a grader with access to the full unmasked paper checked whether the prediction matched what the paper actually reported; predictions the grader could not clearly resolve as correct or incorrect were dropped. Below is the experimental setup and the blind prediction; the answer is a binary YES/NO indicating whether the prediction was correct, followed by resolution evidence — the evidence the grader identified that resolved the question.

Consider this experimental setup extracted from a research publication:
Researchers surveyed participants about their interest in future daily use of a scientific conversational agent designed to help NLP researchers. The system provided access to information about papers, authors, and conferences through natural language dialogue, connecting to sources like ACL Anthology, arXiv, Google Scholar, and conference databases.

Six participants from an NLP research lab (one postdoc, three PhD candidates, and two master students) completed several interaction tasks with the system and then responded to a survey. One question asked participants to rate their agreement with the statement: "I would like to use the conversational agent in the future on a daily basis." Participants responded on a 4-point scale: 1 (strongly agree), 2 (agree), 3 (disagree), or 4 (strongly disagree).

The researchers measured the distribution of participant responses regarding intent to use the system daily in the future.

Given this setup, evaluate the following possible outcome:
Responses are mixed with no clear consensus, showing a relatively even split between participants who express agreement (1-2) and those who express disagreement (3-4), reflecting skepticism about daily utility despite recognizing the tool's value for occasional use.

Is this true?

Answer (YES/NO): NO